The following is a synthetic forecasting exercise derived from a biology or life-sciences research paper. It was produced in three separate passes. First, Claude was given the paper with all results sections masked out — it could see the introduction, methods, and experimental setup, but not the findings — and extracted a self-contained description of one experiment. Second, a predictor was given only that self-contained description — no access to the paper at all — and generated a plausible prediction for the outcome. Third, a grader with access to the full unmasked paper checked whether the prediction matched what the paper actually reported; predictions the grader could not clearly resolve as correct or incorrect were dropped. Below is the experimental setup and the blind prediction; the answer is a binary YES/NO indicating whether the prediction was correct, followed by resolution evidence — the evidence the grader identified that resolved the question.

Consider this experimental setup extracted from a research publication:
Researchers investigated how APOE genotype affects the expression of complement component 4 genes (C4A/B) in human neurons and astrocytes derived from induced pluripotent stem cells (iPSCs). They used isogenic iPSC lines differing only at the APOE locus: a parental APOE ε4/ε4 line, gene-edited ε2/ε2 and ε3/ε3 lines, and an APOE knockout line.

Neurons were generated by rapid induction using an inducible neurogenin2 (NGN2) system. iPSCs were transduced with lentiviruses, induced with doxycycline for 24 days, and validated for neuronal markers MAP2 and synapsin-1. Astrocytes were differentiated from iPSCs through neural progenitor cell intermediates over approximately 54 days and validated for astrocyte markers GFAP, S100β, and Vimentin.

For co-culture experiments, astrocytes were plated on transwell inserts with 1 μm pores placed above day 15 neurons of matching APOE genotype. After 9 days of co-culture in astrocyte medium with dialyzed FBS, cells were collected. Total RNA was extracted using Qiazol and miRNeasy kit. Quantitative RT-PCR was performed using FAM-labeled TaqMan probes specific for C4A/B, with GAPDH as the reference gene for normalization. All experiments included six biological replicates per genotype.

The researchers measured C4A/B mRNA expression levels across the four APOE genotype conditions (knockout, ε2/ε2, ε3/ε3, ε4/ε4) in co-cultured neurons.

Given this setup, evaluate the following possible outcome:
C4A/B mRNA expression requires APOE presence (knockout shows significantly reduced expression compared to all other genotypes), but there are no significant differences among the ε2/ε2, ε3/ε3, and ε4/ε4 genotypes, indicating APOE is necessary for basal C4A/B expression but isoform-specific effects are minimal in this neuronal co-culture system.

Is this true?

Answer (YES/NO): NO